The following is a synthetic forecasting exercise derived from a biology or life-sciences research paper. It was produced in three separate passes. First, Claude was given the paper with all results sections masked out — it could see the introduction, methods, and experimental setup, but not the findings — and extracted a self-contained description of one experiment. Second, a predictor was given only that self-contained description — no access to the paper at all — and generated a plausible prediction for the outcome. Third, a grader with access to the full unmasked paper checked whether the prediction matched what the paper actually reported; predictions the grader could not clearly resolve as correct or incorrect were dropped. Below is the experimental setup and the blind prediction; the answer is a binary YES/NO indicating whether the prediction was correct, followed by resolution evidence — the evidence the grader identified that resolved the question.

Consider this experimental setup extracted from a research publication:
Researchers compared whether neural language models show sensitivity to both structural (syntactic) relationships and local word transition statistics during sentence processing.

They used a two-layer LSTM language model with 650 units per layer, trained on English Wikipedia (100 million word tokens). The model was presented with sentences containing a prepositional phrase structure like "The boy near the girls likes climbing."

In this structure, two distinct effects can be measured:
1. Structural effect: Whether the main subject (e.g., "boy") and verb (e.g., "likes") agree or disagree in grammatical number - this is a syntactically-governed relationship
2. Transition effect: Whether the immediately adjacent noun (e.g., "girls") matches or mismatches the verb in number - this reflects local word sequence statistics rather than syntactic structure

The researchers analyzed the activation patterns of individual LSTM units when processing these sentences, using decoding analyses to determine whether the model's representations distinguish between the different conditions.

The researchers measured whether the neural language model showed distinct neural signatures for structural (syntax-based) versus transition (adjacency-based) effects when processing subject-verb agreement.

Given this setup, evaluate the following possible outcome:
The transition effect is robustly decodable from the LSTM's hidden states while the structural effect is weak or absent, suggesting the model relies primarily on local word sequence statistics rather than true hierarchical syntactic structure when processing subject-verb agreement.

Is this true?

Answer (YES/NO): NO